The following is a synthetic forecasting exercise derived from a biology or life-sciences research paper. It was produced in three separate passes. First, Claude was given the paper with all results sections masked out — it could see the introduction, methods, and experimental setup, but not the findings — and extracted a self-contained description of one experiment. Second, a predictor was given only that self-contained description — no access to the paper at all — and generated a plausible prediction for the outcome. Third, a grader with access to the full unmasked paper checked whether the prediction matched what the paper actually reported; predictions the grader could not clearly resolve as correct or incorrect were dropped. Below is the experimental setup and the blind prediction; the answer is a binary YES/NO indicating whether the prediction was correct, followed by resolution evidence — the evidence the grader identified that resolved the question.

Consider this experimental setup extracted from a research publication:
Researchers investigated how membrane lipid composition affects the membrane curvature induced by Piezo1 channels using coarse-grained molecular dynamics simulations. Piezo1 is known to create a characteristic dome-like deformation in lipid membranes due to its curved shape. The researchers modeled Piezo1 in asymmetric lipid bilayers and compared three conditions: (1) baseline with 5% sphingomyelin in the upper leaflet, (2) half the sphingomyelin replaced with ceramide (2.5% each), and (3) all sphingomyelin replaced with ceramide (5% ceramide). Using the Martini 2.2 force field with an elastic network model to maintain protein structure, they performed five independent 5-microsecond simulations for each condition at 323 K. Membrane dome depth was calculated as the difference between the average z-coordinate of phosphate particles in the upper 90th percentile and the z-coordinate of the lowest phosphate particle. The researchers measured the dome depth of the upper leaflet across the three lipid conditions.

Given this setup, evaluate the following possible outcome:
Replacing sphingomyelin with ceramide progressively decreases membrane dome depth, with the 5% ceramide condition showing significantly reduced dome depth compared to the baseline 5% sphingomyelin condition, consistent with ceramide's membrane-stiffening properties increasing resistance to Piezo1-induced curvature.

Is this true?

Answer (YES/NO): NO